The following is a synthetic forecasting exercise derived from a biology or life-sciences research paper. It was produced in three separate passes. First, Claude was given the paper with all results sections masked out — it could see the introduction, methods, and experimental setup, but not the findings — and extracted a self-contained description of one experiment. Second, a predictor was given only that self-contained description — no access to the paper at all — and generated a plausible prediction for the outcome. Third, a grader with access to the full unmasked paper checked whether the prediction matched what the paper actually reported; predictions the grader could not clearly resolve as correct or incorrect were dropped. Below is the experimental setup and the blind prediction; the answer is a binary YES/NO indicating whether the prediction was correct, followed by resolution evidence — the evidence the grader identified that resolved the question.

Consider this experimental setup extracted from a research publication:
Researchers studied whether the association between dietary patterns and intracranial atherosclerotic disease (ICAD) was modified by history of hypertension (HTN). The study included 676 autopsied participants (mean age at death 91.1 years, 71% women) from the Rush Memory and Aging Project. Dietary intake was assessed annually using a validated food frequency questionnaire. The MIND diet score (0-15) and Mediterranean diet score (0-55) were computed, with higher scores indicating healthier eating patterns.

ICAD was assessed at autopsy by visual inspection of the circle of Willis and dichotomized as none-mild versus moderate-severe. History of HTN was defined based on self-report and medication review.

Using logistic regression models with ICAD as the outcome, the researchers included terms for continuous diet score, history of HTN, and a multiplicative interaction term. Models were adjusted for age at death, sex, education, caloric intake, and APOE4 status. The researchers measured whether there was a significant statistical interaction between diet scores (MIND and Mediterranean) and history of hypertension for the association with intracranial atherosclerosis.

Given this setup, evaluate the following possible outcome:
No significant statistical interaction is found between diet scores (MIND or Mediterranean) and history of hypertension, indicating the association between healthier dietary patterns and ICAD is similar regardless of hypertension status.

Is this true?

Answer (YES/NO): NO